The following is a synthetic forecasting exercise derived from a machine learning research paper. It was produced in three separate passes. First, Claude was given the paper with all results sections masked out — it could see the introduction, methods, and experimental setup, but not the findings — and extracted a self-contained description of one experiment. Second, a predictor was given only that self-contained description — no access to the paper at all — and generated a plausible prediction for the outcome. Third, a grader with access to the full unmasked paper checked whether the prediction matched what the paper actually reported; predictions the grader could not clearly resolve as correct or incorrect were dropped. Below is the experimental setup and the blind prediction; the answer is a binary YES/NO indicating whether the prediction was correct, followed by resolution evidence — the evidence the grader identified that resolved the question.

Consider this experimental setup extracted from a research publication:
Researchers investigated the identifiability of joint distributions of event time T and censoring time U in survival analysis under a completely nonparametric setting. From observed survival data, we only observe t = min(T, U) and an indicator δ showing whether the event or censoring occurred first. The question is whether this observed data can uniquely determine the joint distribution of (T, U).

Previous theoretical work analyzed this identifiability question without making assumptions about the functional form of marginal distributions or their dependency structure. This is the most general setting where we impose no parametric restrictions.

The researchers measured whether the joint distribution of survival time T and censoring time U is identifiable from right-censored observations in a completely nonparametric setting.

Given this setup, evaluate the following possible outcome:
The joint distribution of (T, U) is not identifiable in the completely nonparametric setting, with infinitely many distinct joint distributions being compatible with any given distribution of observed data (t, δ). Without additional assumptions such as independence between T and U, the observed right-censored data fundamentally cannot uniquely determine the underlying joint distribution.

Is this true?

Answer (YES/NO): YES